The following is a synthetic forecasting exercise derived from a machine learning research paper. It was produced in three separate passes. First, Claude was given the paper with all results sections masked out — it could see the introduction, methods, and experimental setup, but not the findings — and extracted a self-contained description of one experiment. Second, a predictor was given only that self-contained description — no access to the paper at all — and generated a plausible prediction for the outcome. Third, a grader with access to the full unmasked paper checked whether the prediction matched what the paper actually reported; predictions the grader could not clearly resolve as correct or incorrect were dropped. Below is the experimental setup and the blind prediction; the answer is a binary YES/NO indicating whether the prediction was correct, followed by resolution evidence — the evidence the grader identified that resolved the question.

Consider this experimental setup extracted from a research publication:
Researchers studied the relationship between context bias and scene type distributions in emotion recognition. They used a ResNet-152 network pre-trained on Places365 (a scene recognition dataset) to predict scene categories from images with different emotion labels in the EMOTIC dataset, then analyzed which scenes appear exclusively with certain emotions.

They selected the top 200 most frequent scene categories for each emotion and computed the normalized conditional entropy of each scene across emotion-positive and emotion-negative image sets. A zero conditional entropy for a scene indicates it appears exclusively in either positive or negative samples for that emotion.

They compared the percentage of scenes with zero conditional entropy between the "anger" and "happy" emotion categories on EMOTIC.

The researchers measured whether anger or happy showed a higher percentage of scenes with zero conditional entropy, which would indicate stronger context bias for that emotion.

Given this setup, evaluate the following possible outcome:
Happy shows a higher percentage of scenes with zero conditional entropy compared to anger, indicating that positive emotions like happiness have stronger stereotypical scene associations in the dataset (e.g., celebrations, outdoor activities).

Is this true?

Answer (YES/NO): YES